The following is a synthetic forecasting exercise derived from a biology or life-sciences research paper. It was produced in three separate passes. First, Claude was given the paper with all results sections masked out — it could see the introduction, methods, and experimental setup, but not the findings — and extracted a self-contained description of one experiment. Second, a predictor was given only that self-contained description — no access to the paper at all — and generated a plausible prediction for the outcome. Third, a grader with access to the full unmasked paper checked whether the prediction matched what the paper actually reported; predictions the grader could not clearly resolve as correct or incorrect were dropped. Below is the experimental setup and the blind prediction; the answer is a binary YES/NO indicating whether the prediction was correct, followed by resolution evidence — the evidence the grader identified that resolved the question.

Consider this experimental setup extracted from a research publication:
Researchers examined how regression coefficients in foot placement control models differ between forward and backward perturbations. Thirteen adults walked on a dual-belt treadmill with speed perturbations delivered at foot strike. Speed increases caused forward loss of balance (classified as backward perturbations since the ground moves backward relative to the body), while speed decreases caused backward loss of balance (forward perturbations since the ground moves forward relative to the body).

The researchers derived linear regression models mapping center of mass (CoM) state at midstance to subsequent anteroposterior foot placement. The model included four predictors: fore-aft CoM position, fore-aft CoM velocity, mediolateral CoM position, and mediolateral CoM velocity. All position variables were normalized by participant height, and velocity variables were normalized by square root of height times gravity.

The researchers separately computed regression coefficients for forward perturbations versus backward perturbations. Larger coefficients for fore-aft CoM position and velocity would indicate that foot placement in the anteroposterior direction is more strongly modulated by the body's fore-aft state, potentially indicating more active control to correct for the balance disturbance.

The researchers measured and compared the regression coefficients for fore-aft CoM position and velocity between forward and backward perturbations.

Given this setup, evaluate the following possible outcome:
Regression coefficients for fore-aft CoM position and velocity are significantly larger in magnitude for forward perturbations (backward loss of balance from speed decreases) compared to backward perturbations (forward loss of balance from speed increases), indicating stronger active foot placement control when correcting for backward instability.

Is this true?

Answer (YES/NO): NO